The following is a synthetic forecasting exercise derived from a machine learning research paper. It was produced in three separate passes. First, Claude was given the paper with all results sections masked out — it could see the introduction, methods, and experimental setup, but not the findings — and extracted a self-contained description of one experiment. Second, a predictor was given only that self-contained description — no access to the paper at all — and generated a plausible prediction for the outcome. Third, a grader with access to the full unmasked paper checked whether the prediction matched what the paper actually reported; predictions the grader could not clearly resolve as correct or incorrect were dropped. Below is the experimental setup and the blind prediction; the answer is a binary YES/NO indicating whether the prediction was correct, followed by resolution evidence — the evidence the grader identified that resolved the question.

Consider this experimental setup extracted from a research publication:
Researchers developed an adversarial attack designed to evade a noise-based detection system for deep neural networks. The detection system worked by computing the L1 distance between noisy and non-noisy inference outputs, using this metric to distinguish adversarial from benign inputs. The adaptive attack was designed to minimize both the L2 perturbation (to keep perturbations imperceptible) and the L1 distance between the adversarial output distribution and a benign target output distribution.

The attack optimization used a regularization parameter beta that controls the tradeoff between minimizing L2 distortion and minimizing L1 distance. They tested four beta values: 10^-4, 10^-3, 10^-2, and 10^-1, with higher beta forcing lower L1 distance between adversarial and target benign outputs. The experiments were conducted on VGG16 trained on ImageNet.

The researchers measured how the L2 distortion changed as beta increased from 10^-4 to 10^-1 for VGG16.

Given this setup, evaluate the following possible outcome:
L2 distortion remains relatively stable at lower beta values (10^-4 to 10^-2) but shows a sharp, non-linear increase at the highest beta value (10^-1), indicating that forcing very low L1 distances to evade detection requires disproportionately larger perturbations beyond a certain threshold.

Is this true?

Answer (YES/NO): NO